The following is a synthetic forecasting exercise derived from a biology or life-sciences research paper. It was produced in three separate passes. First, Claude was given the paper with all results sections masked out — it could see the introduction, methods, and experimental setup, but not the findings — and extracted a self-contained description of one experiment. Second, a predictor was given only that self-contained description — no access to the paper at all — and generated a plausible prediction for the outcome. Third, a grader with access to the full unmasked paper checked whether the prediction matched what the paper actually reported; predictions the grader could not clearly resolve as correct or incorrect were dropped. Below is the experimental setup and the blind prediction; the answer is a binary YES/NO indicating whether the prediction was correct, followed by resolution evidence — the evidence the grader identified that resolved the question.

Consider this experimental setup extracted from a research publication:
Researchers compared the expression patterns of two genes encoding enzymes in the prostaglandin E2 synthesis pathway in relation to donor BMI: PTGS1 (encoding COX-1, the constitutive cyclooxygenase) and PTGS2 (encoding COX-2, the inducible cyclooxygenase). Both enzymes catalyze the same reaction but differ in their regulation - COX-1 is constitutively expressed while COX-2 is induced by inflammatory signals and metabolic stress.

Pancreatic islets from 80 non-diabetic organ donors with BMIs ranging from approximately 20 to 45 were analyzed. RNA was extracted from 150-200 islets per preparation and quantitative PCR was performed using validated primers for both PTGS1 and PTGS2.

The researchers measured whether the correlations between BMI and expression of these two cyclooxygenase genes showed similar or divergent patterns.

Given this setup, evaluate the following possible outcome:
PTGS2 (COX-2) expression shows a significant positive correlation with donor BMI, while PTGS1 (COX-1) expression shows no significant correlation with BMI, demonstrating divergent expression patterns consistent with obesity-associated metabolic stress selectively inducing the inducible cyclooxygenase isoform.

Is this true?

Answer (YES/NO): YES